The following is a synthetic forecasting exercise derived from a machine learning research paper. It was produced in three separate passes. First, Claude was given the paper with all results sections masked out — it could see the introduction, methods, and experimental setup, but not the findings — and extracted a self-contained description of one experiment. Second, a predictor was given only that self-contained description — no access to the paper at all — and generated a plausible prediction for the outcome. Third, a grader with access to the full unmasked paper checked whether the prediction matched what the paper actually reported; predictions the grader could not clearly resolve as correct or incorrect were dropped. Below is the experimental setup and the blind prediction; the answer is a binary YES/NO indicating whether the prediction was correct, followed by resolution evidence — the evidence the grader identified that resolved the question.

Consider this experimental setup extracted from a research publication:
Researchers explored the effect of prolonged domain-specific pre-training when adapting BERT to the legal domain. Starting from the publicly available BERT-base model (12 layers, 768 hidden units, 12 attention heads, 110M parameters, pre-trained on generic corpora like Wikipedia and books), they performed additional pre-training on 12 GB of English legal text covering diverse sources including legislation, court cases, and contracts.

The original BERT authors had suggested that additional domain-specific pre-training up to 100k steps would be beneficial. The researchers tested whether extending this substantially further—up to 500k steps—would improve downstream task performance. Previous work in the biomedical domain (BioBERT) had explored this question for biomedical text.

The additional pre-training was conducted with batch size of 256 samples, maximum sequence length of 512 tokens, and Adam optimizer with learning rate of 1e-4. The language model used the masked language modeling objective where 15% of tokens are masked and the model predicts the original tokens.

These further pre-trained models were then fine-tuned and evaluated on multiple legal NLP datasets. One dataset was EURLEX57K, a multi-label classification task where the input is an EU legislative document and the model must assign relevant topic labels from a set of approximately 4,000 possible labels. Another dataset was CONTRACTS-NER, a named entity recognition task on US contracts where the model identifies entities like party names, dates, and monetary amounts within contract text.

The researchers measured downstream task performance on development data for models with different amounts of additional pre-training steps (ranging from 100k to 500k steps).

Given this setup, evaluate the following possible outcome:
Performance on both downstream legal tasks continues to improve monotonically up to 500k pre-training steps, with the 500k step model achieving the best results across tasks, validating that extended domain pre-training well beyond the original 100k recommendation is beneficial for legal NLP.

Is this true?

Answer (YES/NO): NO